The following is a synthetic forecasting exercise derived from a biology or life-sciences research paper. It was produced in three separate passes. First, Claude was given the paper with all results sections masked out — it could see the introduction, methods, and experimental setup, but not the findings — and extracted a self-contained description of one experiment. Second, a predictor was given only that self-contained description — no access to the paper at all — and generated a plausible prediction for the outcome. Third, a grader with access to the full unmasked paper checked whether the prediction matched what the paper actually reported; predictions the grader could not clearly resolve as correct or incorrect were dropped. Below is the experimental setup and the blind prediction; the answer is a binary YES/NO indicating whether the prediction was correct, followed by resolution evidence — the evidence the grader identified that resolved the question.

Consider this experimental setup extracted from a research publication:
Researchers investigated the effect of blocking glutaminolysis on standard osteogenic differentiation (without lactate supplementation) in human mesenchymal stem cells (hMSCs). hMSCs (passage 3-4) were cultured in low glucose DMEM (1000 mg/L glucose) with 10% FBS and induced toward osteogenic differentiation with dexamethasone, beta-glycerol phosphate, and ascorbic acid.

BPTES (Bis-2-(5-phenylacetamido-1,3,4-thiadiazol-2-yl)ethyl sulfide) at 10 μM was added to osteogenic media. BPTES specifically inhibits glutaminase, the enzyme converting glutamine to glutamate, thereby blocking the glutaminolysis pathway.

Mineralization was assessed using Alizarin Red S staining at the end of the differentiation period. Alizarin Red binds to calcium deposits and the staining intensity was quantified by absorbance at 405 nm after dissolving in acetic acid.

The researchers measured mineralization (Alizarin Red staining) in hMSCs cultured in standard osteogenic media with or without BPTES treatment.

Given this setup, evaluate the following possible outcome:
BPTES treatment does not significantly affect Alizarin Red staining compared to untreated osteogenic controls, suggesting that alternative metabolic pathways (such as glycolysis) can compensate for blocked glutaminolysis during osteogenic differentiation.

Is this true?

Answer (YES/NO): NO